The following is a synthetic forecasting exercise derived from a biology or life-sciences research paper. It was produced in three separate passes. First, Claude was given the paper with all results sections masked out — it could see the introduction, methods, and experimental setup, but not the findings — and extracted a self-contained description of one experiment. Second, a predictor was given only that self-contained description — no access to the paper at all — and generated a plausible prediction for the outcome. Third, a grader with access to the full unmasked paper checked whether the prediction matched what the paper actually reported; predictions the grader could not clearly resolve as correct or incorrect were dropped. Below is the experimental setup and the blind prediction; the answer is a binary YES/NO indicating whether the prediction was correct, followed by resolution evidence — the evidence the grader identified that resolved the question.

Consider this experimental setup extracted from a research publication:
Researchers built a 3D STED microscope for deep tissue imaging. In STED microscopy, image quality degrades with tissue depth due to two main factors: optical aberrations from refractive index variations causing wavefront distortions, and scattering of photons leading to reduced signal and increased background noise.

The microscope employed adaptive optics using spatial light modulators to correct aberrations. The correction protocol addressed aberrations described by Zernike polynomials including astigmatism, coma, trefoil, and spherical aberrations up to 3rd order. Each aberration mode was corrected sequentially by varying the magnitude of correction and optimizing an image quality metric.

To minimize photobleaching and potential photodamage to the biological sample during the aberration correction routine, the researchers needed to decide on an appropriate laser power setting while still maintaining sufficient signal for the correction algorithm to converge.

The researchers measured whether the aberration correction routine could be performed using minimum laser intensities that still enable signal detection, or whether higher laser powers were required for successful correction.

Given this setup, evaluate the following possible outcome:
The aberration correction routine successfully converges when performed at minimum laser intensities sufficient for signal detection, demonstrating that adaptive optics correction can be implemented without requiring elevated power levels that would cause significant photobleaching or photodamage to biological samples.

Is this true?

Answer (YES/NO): YES